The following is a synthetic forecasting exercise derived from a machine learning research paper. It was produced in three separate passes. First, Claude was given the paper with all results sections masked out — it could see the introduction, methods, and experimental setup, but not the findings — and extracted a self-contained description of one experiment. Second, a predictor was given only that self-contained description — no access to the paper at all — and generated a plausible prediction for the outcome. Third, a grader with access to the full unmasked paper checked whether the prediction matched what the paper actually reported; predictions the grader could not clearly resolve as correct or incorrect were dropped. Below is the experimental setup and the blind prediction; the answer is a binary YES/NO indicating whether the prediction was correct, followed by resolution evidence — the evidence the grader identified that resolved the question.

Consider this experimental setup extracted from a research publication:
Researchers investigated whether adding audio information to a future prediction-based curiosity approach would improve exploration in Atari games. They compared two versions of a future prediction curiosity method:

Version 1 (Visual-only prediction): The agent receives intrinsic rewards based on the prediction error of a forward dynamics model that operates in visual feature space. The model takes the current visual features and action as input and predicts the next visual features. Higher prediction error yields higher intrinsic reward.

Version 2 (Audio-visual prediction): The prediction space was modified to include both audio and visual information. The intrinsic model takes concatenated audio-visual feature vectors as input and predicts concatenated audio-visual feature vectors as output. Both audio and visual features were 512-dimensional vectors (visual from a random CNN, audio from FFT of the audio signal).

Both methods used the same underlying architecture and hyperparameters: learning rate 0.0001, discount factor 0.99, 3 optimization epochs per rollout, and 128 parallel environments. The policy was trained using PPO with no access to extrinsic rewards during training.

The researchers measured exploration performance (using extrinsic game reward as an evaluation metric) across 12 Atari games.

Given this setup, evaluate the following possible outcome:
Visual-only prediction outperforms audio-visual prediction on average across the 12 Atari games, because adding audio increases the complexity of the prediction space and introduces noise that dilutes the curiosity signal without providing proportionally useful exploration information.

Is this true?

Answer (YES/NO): NO